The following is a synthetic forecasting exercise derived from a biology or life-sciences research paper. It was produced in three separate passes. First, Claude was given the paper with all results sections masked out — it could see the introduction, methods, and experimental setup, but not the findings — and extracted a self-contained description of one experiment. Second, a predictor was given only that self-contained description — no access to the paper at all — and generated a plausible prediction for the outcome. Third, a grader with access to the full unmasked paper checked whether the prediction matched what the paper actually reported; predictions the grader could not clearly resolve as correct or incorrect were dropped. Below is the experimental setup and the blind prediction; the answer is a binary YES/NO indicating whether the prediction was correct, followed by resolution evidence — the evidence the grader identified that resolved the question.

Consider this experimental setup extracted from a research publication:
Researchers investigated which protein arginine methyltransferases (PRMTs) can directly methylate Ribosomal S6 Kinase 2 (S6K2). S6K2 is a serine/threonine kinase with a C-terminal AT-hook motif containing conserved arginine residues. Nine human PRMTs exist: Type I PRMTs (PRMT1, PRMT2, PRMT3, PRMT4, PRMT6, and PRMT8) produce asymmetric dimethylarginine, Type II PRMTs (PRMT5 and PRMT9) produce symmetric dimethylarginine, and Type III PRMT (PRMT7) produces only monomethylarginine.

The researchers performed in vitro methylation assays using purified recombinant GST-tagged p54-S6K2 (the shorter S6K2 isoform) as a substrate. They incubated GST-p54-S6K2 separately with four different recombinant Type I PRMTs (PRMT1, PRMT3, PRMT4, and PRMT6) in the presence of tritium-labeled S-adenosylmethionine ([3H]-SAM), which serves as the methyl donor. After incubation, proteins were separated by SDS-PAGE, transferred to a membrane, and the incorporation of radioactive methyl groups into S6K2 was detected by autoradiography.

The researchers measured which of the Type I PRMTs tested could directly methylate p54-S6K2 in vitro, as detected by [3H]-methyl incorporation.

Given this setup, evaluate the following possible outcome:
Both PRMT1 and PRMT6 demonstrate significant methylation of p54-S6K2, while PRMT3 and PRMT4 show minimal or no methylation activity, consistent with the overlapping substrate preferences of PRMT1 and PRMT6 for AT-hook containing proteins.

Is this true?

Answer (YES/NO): NO